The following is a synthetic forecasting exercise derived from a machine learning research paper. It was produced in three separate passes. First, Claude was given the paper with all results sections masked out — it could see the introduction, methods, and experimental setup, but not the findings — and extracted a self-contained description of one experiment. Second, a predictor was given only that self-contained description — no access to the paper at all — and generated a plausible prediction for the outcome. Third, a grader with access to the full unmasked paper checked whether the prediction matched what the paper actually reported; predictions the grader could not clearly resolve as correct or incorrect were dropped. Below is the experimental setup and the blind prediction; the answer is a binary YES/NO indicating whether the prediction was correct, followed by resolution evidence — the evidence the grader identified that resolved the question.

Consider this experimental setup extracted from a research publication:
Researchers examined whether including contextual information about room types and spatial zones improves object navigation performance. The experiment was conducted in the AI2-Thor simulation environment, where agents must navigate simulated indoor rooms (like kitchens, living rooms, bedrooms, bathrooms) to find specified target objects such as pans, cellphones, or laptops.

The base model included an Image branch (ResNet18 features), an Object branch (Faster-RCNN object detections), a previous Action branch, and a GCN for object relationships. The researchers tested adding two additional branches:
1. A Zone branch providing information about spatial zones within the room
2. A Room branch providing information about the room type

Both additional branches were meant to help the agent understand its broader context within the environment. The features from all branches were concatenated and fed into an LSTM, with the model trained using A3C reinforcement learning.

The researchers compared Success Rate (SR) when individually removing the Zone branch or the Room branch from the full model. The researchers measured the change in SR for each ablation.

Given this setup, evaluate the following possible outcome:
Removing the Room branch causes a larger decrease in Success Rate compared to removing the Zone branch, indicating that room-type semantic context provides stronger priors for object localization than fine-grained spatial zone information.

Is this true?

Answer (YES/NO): NO